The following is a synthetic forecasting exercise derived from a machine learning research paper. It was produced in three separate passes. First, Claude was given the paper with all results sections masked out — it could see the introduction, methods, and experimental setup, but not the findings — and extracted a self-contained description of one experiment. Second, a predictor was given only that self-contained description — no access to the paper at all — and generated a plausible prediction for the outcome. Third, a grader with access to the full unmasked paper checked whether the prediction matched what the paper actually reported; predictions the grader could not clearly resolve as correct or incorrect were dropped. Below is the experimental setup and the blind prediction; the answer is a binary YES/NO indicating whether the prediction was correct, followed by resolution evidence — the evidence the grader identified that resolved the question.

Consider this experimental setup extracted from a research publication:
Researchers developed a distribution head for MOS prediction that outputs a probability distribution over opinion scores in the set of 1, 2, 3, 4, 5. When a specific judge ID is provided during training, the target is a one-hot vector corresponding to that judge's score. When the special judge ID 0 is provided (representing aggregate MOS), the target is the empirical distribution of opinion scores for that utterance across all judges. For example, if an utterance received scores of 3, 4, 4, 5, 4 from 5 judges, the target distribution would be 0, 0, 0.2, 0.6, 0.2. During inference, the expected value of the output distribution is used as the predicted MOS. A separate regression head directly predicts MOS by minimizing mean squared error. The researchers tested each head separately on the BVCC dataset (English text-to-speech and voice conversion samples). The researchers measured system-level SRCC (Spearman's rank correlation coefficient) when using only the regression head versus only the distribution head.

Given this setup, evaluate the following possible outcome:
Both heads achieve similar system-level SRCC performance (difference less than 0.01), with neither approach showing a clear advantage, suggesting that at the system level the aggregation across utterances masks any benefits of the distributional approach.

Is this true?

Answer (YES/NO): NO